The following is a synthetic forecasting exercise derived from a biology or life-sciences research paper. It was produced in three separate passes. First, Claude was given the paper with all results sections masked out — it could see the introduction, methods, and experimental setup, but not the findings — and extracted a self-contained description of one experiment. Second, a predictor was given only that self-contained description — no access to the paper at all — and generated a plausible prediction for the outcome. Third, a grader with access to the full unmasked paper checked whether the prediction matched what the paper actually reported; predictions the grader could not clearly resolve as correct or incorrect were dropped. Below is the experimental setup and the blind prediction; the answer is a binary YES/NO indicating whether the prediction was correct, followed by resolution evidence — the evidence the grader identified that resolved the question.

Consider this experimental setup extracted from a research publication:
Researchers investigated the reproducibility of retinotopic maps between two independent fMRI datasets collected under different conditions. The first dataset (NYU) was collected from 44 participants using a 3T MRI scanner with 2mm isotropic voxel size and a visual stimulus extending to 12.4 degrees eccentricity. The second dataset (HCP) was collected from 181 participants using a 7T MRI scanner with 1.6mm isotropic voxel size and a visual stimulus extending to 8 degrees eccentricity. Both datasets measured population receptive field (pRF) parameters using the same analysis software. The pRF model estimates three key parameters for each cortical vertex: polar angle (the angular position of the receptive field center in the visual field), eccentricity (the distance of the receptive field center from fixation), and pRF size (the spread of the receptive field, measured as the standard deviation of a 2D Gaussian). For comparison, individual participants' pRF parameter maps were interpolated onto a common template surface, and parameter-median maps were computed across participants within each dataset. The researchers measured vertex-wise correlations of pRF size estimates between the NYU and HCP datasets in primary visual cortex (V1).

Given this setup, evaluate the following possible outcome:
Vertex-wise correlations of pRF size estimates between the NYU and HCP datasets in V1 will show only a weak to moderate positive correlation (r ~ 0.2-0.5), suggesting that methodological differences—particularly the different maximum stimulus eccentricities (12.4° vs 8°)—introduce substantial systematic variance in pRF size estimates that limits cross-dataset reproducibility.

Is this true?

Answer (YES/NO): NO